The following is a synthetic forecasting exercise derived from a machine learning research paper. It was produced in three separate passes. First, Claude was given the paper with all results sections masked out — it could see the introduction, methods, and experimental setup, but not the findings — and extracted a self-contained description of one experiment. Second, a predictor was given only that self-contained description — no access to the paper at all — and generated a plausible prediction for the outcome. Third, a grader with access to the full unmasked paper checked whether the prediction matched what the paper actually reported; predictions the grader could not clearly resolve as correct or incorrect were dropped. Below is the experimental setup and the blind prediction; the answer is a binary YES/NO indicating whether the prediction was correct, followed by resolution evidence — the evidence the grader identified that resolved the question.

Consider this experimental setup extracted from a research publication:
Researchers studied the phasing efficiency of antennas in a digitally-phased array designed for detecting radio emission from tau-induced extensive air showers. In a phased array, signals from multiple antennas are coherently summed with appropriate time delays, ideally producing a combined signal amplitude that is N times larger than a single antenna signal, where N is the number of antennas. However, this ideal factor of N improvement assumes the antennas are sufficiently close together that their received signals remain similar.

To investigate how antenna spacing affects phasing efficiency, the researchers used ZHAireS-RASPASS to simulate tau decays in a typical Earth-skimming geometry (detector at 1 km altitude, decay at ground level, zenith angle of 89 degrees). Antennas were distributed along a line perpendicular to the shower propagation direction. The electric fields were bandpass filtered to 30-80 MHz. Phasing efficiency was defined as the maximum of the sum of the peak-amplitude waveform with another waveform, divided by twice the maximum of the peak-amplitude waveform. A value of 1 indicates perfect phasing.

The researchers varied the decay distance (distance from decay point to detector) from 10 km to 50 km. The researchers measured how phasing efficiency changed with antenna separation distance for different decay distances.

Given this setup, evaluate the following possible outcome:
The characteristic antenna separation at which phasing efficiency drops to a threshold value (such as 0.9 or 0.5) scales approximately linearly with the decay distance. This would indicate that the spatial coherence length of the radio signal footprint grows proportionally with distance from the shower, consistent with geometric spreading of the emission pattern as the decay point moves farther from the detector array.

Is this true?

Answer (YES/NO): NO